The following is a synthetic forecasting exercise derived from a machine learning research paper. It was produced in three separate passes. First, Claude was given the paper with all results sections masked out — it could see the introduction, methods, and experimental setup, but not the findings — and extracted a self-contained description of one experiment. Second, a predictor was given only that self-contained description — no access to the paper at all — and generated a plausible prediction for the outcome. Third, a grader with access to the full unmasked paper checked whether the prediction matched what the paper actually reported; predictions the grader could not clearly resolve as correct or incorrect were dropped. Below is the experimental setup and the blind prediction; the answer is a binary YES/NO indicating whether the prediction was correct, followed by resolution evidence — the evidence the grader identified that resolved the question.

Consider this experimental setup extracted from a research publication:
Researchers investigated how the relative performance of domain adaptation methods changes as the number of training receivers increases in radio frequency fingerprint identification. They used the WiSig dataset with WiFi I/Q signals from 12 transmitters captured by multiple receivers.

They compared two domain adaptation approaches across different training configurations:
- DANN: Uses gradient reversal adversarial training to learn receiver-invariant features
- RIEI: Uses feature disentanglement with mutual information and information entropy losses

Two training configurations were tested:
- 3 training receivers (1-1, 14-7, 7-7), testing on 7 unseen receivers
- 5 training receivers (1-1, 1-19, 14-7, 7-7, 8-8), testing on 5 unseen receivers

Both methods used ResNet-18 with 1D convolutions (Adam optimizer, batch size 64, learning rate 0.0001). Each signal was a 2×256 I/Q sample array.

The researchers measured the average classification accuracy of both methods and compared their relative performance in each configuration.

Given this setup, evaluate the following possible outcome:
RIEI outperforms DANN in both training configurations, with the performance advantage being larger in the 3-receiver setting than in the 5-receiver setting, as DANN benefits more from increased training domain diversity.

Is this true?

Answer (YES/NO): NO